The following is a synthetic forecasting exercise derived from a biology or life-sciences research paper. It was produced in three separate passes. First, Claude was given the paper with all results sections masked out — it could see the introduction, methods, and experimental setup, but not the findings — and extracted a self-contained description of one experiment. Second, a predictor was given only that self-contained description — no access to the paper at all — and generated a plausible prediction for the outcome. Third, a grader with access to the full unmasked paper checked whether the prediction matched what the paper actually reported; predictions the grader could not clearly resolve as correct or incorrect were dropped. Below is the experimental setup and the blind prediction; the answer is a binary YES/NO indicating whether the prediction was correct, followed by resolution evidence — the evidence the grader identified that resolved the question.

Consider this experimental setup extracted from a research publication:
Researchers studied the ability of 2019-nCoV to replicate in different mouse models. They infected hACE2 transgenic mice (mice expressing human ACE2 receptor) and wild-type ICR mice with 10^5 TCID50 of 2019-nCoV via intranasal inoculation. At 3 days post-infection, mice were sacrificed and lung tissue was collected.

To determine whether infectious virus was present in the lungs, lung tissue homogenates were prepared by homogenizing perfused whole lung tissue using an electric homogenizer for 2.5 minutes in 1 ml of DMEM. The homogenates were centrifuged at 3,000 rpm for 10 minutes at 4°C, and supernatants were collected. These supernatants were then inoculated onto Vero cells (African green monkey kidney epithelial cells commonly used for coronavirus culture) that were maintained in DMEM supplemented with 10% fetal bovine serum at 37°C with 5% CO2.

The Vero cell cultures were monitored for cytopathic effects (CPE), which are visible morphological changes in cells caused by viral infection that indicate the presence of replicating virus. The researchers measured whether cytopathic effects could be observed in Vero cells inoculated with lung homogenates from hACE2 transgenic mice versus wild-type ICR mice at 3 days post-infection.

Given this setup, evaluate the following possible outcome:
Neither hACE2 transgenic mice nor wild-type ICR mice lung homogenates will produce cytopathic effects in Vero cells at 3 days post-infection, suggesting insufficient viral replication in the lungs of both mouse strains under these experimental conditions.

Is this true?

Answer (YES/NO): NO